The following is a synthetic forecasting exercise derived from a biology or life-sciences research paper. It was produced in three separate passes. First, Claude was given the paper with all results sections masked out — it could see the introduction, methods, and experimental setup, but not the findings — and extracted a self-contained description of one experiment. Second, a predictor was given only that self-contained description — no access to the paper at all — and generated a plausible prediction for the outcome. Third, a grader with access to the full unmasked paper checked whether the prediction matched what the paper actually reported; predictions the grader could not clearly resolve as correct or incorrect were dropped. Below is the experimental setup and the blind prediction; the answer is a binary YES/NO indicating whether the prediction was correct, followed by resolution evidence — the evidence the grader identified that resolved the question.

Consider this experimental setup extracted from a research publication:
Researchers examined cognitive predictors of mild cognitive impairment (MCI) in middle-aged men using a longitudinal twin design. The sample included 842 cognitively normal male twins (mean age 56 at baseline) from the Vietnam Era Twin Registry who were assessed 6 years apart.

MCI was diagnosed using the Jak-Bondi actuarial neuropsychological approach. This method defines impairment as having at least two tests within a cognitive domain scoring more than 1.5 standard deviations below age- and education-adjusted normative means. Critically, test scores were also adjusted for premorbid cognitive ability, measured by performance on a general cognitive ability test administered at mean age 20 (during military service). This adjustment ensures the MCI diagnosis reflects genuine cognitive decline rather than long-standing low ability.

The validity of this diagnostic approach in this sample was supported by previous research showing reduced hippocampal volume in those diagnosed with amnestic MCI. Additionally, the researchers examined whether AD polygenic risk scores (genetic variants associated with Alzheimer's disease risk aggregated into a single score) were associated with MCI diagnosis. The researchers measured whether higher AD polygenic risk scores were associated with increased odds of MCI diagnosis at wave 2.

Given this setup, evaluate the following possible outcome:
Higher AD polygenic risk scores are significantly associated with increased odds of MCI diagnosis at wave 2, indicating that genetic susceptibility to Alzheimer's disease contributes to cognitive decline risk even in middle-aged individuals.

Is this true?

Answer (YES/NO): YES